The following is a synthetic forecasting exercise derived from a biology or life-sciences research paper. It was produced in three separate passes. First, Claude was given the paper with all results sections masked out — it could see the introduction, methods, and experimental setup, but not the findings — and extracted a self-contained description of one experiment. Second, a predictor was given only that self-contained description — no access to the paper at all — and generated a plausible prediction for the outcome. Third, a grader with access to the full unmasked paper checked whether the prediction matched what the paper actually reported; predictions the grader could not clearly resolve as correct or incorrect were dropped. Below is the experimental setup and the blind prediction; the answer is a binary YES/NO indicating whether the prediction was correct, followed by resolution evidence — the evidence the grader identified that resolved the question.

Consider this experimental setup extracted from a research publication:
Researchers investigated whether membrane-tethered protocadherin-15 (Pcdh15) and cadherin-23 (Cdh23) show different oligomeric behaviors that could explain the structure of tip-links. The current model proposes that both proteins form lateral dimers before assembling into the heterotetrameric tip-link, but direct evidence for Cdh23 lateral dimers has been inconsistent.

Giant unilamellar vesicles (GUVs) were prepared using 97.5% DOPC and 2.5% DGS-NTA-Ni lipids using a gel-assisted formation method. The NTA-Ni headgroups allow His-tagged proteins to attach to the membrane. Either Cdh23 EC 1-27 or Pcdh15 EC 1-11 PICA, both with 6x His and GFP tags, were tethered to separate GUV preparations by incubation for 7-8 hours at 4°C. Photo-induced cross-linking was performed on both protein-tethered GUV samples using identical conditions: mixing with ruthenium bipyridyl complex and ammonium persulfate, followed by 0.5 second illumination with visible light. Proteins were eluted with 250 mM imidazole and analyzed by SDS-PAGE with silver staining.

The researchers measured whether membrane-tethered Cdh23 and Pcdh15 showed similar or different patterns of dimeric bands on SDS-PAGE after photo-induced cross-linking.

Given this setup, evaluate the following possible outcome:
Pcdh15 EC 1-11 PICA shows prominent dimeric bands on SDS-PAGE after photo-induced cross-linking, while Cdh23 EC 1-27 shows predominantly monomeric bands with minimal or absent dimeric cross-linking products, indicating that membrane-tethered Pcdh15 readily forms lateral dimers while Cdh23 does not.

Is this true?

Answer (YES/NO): YES